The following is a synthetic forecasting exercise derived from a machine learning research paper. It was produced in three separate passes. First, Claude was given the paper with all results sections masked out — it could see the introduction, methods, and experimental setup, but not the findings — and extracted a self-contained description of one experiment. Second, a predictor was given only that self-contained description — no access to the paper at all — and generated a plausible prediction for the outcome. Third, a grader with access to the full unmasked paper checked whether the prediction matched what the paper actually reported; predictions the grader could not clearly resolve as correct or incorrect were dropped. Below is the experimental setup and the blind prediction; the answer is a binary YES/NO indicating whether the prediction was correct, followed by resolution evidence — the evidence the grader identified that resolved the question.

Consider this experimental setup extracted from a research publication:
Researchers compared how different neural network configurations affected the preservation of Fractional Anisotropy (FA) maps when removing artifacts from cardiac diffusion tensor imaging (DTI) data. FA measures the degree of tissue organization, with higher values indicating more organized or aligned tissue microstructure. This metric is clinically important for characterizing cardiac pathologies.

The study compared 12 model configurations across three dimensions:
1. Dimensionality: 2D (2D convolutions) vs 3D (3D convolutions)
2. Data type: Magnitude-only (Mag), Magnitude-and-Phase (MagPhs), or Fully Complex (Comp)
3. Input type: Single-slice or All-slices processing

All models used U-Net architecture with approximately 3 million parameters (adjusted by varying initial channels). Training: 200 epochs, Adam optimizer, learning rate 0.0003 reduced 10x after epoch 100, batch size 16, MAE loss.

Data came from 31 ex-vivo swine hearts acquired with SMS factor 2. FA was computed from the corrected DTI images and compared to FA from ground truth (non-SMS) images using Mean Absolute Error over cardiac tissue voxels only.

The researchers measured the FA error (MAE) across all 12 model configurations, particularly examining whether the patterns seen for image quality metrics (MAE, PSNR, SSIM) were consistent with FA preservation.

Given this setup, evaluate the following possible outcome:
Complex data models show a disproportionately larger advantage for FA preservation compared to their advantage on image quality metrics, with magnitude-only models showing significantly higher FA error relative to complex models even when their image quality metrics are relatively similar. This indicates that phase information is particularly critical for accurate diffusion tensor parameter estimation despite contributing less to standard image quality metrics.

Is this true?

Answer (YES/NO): NO